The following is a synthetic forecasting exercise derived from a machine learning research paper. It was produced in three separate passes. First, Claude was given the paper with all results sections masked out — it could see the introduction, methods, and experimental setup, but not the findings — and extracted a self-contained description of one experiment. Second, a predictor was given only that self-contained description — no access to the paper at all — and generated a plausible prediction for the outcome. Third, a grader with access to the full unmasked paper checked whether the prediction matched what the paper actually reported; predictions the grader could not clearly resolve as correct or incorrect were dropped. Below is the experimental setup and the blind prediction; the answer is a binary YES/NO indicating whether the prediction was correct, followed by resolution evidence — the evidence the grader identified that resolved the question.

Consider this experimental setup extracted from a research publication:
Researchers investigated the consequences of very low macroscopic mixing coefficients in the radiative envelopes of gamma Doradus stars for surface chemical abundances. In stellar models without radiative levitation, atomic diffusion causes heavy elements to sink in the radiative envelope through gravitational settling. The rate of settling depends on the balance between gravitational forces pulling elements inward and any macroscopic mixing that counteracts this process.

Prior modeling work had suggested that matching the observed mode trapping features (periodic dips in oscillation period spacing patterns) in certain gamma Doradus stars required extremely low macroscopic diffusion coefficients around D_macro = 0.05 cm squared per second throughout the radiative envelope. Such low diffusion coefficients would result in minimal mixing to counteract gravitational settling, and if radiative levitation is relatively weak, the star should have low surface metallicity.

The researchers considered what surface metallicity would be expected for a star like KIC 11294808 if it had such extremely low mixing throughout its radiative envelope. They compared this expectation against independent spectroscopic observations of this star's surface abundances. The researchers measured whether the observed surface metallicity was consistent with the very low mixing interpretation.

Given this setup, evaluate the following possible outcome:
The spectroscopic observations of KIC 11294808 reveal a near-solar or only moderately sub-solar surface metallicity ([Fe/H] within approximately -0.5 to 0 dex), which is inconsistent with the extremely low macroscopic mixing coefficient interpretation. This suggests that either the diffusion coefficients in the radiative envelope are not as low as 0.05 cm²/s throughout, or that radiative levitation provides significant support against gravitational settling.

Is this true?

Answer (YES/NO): YES